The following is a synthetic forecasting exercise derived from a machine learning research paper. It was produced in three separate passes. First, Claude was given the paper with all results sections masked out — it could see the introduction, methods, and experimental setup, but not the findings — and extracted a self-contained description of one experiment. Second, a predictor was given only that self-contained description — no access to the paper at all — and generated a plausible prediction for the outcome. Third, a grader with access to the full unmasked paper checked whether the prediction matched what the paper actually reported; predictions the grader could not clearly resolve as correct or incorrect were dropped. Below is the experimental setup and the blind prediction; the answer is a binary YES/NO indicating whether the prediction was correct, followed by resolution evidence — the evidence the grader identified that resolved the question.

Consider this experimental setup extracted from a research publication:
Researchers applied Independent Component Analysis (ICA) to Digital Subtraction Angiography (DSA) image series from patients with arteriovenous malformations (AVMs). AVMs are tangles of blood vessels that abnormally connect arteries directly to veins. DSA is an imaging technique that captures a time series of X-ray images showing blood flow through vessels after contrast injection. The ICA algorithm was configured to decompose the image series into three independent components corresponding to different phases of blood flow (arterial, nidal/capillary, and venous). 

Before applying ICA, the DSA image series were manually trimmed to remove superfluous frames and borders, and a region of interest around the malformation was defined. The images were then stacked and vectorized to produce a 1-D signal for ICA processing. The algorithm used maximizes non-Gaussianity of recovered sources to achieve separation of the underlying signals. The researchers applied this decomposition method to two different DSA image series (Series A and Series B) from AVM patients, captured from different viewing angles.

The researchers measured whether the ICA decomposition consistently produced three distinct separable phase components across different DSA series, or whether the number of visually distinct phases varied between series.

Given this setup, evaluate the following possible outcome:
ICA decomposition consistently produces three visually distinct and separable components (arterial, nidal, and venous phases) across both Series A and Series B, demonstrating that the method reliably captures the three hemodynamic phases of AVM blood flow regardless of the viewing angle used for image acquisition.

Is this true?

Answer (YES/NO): NO